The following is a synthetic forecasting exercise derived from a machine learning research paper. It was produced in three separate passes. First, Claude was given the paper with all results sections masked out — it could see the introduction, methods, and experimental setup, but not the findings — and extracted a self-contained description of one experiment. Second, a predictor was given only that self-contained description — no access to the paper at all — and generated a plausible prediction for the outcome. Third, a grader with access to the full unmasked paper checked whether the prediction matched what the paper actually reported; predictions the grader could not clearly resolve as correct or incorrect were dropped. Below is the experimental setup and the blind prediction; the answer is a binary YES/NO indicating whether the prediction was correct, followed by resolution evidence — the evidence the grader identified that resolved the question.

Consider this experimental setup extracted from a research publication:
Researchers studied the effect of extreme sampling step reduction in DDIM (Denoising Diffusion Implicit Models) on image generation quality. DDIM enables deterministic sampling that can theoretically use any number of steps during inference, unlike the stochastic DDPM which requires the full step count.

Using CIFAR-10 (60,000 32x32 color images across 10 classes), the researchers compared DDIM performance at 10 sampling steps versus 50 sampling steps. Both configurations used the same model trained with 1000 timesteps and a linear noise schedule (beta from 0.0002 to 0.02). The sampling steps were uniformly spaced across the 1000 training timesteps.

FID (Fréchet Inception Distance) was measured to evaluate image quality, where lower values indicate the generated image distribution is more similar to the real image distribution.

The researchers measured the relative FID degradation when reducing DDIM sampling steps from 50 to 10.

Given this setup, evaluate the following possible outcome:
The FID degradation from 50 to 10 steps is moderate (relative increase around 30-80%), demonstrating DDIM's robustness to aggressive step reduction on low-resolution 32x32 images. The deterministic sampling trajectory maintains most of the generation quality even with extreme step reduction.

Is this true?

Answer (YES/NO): NO